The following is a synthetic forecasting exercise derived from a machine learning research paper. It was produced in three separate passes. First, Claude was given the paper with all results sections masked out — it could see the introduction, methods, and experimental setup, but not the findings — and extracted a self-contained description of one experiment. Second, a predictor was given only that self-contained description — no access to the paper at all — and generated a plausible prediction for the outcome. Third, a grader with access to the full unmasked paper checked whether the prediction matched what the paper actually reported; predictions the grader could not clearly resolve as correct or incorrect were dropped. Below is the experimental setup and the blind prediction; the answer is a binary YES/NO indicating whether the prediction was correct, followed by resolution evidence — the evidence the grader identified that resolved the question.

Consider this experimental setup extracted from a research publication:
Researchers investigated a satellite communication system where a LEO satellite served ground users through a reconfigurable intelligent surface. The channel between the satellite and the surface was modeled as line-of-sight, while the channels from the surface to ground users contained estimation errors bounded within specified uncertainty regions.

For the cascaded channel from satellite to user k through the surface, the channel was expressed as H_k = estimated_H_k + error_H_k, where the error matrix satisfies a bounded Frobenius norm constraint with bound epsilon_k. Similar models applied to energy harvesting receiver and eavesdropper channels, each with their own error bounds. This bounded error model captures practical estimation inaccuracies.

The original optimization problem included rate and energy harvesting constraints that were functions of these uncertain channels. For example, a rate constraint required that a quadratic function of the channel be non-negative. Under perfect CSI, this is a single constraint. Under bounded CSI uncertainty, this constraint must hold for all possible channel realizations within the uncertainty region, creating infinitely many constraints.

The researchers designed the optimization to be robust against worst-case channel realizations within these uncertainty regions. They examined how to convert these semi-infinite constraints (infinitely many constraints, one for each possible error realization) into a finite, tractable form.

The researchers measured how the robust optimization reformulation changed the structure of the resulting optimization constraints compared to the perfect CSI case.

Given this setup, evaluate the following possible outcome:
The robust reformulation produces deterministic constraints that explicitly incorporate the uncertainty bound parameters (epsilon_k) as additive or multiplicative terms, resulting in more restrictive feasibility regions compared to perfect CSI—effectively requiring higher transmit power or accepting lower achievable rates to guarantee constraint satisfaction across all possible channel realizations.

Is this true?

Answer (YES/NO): YES